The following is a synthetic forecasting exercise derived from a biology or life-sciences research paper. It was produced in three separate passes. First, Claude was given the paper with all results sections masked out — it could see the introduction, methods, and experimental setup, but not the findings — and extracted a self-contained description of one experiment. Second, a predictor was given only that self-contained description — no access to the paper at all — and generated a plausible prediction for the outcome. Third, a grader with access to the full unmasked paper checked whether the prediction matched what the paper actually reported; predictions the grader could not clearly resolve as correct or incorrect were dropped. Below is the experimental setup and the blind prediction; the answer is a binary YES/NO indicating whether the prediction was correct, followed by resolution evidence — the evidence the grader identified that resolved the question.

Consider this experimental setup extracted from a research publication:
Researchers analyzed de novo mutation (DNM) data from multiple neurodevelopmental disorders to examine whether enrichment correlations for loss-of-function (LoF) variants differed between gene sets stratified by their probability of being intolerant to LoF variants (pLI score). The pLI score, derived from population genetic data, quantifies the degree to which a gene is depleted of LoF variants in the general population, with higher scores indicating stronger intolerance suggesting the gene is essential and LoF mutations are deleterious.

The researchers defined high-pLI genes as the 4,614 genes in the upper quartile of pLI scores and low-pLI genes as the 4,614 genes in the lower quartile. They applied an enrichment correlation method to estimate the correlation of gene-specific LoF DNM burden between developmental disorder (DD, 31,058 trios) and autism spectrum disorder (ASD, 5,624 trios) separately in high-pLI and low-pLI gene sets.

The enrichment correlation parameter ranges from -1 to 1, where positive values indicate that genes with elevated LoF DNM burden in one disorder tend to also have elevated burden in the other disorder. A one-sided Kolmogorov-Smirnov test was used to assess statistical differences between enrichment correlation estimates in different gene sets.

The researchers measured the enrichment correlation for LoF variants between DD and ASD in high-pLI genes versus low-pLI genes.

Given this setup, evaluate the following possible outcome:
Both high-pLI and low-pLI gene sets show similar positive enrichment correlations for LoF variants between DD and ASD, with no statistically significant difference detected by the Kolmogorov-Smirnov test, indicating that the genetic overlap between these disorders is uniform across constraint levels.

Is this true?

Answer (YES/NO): NO